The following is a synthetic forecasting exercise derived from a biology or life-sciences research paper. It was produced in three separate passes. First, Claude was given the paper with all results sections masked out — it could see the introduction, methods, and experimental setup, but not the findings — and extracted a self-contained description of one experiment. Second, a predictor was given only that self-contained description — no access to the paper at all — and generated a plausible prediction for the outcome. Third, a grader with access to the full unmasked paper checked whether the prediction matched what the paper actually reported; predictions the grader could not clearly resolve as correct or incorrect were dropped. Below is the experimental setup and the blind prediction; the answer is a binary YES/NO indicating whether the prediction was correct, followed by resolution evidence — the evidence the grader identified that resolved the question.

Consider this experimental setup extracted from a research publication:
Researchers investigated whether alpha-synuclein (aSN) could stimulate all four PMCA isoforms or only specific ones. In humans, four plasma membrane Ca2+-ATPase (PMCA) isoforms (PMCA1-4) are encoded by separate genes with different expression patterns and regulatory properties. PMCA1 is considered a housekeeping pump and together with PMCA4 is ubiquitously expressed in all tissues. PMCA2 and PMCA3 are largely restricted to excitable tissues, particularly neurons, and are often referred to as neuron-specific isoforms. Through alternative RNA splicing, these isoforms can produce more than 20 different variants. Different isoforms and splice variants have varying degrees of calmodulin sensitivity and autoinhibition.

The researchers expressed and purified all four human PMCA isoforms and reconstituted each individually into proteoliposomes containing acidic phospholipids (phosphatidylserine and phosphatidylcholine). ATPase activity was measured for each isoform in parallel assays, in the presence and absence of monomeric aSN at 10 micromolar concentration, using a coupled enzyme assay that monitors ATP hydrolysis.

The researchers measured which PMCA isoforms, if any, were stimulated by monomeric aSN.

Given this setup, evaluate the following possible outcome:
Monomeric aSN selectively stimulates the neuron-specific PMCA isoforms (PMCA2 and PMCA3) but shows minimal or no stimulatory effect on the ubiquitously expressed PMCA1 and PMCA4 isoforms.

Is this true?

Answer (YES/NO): NO